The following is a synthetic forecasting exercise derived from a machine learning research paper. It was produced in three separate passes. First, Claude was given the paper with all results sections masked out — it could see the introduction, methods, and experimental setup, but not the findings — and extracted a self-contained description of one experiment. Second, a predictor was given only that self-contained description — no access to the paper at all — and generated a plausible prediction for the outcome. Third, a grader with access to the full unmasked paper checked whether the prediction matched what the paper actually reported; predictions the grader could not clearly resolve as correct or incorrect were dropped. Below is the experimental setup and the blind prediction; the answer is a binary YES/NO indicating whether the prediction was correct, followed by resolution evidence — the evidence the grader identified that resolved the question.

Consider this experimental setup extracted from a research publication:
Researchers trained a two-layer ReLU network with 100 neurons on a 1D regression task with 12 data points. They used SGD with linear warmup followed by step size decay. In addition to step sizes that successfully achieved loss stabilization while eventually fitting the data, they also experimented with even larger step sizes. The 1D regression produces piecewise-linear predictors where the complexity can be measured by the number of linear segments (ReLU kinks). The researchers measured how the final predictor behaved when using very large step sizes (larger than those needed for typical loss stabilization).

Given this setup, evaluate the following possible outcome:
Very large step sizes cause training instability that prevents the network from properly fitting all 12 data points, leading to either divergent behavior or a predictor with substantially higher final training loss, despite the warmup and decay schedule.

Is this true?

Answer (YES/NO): NO